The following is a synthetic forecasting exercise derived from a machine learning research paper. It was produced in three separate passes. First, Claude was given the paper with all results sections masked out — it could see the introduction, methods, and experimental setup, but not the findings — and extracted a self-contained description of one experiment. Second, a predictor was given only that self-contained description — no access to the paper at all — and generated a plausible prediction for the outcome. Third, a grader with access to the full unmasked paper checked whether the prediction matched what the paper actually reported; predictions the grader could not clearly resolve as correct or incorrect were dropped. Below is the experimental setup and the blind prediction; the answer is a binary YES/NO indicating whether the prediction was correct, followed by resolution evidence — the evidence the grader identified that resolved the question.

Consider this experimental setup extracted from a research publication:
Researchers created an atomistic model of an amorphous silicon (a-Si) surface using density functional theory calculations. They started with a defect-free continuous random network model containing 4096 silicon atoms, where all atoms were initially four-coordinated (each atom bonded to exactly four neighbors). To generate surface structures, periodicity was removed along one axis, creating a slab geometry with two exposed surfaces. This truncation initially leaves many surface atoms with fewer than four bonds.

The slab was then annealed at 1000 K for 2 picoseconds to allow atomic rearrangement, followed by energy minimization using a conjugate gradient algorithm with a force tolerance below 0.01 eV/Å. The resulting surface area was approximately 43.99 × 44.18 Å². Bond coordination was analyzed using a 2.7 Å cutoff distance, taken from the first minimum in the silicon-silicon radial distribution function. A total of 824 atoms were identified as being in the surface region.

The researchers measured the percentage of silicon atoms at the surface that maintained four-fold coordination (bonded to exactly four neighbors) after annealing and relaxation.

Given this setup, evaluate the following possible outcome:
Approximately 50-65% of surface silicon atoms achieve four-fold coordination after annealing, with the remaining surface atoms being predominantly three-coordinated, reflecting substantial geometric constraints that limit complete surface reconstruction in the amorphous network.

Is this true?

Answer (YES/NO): NO